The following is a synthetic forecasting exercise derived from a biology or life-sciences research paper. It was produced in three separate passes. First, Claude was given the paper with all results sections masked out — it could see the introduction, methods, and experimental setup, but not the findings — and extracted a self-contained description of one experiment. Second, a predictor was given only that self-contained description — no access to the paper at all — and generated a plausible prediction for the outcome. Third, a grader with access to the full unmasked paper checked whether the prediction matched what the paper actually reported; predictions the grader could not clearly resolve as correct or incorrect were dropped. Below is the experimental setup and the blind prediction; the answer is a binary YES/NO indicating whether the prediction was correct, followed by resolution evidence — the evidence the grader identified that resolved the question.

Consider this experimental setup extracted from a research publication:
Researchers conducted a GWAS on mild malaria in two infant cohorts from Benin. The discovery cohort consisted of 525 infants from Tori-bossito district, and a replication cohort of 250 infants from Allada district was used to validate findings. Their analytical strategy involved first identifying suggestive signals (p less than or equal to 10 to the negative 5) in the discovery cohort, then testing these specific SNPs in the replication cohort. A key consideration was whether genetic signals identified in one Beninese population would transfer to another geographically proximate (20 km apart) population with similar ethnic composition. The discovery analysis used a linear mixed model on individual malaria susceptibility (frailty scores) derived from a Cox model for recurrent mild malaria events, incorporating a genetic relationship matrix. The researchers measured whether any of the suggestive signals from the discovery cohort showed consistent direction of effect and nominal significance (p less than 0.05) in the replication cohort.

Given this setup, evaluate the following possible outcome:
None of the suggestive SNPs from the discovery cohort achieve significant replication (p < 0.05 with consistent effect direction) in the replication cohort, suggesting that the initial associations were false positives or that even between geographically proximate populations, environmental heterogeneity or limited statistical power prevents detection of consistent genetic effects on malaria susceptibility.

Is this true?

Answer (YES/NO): NO